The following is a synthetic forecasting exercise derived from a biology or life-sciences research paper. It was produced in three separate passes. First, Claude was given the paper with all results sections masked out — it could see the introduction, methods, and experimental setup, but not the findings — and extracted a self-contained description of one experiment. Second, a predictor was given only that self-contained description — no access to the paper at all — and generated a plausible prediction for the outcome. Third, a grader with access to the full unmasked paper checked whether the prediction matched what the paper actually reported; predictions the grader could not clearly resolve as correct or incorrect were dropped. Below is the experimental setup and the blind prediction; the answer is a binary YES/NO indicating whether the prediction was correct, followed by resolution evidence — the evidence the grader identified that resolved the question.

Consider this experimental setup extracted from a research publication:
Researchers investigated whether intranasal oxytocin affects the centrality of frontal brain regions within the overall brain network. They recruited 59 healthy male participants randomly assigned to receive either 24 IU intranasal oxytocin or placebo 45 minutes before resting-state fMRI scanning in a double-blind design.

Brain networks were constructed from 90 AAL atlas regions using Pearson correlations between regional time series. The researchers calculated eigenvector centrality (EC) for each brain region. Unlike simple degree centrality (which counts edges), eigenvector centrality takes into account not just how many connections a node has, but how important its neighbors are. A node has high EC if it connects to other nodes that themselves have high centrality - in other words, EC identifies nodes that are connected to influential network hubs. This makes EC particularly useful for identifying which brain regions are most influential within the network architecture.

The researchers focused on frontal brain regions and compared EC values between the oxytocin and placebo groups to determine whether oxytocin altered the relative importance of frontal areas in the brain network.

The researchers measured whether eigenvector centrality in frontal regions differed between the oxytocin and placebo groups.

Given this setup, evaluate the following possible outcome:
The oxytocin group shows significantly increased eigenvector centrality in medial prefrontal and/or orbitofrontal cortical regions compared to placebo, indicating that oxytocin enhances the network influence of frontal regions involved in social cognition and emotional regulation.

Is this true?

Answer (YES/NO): NO